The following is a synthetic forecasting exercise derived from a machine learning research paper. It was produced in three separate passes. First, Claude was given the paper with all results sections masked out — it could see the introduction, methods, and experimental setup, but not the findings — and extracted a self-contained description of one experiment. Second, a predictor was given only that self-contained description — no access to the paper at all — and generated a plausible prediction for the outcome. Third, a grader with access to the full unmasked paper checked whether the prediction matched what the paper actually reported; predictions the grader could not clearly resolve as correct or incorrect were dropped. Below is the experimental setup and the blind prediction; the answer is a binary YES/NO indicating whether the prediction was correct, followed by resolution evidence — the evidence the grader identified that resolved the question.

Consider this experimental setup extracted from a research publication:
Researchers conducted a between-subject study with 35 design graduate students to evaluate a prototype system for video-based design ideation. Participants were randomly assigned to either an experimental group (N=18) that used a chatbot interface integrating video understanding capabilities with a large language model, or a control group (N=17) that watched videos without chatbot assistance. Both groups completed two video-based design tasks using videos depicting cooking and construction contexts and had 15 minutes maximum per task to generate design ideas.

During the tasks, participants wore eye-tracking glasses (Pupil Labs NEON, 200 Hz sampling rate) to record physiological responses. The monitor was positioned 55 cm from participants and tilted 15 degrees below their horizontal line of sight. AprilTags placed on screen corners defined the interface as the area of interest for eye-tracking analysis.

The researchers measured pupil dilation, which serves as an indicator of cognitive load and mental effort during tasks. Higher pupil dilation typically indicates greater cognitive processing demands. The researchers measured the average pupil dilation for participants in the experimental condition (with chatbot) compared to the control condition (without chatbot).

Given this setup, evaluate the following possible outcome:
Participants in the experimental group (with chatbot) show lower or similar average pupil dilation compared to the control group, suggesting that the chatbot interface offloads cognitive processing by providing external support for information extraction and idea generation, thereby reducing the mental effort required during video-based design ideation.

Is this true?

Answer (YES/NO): NO